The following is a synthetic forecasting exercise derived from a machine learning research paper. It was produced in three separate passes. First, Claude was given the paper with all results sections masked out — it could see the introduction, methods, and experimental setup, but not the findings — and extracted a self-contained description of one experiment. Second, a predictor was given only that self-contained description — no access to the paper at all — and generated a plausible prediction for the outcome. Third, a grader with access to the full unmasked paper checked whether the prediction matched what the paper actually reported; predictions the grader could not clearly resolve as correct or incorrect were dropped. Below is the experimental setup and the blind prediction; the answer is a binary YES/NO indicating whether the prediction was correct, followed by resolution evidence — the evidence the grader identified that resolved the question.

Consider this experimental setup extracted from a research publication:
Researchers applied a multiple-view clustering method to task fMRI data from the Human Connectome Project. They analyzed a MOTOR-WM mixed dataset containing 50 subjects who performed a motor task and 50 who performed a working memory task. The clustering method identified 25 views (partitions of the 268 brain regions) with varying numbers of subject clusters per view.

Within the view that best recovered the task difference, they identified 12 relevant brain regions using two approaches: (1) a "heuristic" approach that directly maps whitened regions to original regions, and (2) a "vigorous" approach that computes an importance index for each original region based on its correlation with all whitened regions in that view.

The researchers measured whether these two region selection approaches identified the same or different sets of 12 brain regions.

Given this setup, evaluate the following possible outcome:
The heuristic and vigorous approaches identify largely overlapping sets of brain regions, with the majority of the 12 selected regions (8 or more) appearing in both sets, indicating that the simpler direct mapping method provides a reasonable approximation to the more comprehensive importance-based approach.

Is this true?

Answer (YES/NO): YES